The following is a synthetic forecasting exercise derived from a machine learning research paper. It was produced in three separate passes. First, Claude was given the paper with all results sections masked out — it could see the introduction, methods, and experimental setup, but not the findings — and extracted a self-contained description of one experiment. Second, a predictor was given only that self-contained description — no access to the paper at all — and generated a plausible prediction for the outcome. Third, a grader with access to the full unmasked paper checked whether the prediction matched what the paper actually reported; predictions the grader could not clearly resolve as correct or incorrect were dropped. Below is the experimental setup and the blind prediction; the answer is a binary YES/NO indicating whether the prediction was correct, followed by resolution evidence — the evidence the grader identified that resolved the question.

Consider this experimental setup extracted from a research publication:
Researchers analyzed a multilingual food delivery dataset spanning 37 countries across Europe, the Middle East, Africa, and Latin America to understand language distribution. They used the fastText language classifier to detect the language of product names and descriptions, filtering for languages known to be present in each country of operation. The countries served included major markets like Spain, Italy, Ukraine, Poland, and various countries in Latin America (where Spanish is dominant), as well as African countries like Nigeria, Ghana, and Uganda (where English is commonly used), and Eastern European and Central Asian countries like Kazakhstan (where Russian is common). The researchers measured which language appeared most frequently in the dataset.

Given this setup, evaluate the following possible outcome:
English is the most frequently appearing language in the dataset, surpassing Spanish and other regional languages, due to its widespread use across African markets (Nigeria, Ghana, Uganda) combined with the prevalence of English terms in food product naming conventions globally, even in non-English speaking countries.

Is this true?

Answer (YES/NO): NO